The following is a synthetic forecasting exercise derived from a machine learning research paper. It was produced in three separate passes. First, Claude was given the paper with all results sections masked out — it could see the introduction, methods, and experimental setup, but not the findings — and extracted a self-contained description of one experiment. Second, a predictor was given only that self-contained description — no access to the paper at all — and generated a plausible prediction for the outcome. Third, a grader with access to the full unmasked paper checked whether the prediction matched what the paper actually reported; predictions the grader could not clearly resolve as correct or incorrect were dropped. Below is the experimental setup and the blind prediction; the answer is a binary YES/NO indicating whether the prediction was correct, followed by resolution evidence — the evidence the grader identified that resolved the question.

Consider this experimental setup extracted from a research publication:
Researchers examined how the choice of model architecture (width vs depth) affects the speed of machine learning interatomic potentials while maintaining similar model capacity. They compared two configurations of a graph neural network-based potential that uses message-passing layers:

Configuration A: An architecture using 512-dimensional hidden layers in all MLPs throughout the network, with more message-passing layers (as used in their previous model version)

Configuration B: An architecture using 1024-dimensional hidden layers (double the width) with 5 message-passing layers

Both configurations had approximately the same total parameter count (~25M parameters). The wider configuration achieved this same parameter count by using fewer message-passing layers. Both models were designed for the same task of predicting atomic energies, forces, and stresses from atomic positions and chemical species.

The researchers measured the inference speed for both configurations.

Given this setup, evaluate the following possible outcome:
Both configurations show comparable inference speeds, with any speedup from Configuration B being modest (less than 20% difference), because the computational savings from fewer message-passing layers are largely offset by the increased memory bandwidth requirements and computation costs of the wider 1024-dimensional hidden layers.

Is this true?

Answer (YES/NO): NO